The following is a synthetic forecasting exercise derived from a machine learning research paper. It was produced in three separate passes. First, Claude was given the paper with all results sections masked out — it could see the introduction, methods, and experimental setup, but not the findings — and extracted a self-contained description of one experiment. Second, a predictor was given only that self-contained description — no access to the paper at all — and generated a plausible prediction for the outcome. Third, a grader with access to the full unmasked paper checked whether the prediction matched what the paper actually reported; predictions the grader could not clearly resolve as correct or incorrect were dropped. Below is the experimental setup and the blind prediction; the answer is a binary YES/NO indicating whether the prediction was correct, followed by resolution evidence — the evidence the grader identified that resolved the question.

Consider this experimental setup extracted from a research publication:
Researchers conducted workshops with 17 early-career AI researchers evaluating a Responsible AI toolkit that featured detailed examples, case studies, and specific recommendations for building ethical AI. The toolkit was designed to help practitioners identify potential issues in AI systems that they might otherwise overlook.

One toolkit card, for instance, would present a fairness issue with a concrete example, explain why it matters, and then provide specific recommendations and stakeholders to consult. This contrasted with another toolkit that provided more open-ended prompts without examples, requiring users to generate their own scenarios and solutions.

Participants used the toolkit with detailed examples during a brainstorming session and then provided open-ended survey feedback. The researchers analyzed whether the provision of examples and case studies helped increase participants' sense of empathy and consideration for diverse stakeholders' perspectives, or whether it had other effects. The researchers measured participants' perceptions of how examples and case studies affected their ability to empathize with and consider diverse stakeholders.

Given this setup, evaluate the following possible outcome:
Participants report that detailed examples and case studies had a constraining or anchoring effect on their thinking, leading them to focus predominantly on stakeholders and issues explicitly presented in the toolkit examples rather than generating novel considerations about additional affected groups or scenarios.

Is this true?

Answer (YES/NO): YES